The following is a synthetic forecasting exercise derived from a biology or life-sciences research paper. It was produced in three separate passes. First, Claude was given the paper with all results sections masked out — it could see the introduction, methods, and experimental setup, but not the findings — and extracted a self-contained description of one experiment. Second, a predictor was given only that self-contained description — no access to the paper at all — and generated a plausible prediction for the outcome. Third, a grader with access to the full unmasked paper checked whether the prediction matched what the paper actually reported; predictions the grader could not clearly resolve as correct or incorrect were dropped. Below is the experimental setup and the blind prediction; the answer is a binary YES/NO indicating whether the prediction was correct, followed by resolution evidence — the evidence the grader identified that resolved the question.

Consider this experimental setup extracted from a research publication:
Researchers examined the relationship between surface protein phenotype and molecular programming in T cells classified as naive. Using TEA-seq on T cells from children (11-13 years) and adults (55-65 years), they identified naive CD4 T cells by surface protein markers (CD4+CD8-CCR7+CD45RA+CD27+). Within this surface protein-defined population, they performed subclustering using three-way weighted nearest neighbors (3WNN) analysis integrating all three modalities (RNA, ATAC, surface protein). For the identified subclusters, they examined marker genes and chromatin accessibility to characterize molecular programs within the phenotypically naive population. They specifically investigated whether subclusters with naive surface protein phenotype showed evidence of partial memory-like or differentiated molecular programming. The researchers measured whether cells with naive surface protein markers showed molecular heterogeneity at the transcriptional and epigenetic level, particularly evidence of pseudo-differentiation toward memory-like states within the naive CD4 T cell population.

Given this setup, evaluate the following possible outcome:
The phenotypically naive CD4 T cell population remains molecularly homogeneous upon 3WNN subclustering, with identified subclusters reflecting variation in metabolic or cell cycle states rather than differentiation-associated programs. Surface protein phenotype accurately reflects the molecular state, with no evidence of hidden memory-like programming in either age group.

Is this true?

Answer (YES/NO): NO